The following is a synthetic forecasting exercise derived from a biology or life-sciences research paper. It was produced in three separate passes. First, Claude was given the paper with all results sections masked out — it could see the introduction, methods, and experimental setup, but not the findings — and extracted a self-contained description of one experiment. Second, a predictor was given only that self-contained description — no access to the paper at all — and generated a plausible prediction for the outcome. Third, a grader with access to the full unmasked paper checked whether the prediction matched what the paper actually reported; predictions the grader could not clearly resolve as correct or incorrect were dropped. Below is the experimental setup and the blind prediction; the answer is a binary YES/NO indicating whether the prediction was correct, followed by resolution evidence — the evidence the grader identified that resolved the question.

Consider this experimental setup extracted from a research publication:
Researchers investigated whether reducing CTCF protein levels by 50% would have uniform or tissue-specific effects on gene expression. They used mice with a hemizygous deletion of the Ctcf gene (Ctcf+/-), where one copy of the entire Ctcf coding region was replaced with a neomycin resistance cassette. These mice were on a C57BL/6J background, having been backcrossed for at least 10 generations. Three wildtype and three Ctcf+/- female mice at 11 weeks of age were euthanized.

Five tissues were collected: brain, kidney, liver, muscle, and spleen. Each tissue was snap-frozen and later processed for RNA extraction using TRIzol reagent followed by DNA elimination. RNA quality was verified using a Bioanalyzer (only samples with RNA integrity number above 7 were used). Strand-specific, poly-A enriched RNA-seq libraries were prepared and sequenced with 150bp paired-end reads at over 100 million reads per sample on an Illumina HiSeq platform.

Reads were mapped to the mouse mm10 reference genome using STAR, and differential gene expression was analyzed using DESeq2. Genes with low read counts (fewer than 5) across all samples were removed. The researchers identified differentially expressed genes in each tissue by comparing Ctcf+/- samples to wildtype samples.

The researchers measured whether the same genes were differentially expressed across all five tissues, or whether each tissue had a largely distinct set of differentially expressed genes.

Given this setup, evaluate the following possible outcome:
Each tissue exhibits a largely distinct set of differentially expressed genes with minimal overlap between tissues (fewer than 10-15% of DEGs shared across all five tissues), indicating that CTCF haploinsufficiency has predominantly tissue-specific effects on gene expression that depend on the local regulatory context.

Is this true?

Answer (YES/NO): YES